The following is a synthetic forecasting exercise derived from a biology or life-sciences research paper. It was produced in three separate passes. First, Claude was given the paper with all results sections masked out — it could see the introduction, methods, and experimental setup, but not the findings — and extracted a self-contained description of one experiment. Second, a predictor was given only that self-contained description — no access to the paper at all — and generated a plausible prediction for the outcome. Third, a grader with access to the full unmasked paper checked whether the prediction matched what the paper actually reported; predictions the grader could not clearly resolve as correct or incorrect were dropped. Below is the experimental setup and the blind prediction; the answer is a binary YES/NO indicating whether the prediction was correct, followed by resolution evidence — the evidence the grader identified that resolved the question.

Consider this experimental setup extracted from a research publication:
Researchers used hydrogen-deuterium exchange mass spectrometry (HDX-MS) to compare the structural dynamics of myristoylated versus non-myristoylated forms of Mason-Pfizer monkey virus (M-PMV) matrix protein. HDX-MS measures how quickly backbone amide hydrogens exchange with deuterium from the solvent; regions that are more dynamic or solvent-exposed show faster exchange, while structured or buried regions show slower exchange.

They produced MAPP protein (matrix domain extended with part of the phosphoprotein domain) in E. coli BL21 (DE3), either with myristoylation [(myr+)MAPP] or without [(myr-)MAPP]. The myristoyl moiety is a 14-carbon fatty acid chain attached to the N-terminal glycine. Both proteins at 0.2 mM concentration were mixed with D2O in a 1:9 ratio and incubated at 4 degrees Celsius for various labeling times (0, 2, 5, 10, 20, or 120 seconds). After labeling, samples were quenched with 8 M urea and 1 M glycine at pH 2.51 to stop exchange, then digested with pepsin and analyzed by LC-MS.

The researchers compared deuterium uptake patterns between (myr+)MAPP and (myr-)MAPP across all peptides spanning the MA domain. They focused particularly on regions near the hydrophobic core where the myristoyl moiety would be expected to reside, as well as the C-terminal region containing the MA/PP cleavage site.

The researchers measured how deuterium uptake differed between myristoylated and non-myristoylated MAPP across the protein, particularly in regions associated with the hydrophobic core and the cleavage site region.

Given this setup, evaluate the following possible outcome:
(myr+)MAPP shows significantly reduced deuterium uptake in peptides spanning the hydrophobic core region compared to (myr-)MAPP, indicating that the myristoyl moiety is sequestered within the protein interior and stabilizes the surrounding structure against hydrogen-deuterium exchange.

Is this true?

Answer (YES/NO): NO